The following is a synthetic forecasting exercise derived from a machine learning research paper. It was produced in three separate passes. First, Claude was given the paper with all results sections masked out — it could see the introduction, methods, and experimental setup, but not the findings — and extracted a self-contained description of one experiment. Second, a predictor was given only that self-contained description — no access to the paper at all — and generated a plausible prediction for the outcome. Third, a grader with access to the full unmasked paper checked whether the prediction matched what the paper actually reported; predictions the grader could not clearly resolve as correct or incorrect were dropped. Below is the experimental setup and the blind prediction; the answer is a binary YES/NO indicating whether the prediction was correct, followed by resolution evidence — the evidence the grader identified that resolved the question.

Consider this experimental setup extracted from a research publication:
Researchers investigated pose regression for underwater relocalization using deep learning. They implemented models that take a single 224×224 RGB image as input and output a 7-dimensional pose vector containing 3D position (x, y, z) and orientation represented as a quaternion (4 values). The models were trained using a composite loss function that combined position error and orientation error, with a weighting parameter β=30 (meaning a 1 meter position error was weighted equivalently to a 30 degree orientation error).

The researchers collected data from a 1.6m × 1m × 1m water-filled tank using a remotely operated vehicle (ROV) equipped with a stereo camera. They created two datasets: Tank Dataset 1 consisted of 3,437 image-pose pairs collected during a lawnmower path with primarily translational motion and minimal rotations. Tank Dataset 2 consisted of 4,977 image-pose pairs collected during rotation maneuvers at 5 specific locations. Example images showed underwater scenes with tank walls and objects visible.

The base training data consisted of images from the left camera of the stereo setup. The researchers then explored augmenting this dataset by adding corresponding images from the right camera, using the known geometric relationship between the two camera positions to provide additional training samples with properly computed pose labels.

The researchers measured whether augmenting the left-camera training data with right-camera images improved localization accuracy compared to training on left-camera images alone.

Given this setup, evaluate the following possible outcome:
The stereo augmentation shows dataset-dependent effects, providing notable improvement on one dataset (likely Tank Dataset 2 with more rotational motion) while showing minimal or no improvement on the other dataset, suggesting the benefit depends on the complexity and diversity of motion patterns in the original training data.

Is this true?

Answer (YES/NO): NO